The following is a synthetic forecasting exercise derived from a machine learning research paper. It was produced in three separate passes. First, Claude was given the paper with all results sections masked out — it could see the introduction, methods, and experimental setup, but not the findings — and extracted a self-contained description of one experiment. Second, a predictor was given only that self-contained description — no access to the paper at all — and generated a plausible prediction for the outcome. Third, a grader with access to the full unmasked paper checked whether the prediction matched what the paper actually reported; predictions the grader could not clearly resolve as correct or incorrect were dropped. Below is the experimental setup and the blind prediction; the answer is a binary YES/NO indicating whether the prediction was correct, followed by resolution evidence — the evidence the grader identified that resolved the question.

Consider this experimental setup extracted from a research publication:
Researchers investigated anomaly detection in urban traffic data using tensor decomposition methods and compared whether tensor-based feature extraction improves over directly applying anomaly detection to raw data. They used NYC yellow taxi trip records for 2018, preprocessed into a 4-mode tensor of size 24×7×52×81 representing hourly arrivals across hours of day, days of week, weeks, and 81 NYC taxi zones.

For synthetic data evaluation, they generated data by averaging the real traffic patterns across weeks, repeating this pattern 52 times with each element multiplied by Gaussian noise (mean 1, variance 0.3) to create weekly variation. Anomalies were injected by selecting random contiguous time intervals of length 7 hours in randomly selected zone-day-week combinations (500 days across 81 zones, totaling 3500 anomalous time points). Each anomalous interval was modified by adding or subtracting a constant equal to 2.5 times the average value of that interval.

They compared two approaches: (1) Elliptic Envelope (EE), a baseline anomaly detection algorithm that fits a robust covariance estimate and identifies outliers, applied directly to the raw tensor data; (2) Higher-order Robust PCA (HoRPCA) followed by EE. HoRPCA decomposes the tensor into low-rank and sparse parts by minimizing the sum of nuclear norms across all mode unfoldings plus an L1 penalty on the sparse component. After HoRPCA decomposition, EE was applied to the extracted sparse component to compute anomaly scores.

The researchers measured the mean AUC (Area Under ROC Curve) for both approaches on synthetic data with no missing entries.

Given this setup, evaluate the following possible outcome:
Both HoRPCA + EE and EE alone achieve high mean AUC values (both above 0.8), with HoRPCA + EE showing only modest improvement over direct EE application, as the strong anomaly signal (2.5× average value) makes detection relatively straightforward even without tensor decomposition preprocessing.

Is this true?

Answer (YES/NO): NO